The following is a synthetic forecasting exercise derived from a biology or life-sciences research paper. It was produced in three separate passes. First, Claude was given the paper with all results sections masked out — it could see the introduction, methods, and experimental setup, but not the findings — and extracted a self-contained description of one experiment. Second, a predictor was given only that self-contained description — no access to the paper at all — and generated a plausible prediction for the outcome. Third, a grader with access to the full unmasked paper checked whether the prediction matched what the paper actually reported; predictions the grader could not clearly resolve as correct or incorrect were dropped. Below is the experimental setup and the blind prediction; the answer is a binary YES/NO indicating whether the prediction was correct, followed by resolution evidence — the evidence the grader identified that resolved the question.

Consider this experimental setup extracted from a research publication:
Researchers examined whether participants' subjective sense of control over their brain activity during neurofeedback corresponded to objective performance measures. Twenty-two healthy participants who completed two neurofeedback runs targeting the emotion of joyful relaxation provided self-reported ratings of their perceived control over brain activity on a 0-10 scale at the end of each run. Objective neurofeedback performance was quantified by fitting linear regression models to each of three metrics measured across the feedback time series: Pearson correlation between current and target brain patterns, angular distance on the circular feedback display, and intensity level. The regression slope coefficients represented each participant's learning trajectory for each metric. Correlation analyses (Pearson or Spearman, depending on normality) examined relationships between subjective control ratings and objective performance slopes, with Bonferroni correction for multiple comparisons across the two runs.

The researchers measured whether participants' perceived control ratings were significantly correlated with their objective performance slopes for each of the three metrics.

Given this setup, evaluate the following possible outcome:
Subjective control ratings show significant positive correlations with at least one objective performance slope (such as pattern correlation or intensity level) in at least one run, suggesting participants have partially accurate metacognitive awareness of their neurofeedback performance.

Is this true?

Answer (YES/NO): YES